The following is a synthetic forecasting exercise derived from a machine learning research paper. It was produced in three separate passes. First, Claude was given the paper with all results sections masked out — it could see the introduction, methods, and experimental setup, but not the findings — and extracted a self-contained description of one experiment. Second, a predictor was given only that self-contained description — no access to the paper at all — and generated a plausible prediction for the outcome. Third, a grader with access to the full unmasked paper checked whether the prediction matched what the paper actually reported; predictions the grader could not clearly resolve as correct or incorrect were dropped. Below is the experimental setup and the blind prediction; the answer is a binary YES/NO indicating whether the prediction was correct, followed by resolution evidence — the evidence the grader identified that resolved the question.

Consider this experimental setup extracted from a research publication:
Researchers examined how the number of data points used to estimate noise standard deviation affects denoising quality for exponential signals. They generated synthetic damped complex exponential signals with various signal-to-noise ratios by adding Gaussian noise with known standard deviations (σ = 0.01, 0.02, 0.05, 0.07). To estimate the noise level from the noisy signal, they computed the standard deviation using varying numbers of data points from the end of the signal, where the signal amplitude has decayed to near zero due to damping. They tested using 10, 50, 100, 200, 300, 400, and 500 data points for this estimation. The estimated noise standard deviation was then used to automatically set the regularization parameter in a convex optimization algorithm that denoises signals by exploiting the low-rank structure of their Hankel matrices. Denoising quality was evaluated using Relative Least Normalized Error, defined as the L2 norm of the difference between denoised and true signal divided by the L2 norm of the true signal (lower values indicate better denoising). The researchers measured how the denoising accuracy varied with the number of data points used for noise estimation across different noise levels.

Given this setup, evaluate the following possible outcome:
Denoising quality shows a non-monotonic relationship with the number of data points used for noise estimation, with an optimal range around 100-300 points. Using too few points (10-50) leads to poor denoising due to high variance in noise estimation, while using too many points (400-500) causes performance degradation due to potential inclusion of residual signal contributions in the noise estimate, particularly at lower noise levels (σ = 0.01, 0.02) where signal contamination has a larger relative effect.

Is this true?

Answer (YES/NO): NO